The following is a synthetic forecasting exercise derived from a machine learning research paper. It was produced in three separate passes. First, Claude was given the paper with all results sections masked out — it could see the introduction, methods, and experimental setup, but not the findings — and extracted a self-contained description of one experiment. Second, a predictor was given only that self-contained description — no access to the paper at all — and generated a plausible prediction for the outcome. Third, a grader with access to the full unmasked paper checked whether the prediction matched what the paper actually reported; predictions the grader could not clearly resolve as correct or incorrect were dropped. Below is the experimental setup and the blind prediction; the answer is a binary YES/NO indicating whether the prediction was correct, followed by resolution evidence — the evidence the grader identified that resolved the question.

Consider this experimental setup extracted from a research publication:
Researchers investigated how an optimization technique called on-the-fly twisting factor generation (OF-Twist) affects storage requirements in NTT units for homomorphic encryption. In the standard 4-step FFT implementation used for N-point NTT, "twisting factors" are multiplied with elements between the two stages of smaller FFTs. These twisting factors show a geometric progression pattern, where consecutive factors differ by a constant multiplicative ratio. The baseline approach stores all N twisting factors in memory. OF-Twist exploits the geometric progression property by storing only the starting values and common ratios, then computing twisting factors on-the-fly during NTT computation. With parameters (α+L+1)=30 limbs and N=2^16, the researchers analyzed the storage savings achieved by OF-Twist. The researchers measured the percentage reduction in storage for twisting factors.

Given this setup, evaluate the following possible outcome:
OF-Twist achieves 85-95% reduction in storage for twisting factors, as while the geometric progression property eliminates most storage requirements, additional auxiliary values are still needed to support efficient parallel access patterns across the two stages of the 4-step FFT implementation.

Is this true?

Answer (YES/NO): NO